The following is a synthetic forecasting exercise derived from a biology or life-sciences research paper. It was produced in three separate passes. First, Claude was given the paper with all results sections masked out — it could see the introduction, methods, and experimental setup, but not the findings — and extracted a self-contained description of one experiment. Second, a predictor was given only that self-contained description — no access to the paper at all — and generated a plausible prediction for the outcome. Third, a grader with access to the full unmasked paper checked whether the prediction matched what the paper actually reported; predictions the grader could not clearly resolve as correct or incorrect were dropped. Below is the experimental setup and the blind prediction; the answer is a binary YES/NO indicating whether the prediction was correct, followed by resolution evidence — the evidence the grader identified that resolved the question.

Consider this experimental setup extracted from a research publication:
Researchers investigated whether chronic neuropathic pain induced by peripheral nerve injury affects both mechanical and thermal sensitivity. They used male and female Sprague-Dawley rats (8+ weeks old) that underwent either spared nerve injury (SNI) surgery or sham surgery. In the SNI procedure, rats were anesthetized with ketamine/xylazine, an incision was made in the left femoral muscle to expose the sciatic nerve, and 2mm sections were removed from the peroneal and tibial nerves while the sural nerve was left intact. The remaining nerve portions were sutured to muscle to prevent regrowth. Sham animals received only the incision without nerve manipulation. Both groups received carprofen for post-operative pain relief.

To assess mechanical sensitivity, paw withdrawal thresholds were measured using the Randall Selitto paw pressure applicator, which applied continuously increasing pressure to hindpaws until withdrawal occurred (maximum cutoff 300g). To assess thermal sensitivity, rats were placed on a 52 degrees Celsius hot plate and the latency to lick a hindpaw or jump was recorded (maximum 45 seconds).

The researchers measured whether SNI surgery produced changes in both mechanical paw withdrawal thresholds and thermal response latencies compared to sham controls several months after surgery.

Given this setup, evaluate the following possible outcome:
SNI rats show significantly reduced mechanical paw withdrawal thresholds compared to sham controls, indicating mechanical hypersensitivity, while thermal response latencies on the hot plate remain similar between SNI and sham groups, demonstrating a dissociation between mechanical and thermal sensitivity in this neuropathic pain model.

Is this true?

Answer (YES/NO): YES